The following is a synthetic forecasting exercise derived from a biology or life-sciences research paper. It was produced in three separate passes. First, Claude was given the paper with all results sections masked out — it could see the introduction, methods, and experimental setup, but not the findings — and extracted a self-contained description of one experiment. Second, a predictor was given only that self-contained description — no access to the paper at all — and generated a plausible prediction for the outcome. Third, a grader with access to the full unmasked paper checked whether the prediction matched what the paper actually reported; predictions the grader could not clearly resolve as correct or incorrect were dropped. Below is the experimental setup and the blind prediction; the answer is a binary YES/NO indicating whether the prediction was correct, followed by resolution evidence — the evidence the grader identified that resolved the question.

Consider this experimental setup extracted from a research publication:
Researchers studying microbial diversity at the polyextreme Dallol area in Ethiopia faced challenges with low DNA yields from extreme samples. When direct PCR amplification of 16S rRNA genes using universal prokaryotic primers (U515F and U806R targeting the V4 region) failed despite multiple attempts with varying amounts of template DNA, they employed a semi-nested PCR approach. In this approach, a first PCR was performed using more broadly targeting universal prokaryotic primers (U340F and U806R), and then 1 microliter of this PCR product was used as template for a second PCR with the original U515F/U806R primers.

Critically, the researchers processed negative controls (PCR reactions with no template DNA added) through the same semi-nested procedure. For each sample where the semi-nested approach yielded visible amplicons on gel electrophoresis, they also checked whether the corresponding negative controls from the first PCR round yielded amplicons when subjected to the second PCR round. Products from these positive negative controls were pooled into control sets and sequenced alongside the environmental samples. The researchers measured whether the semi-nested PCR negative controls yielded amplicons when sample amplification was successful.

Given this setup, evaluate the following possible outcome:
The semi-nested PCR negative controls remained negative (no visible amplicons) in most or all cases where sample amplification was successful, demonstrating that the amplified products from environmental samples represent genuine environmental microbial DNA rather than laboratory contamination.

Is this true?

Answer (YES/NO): NO